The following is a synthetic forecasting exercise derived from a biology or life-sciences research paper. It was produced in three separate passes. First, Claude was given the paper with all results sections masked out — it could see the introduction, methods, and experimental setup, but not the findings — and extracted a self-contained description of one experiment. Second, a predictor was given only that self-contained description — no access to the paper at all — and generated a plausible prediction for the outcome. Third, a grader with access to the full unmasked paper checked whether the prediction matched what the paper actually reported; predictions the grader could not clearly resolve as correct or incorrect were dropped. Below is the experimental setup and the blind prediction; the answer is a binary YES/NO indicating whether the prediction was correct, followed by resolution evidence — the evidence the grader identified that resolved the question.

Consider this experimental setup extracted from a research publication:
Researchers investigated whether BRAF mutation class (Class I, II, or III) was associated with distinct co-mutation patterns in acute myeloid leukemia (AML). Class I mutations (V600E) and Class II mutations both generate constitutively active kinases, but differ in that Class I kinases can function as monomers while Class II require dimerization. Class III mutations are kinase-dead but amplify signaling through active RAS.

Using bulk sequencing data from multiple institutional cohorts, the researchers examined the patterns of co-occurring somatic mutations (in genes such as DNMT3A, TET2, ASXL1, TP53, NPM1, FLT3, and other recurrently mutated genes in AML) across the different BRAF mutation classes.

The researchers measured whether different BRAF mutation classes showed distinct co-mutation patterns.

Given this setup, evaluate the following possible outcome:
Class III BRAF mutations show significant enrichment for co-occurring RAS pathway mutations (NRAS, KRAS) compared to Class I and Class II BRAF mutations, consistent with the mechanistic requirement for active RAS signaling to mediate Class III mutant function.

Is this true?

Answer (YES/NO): YES